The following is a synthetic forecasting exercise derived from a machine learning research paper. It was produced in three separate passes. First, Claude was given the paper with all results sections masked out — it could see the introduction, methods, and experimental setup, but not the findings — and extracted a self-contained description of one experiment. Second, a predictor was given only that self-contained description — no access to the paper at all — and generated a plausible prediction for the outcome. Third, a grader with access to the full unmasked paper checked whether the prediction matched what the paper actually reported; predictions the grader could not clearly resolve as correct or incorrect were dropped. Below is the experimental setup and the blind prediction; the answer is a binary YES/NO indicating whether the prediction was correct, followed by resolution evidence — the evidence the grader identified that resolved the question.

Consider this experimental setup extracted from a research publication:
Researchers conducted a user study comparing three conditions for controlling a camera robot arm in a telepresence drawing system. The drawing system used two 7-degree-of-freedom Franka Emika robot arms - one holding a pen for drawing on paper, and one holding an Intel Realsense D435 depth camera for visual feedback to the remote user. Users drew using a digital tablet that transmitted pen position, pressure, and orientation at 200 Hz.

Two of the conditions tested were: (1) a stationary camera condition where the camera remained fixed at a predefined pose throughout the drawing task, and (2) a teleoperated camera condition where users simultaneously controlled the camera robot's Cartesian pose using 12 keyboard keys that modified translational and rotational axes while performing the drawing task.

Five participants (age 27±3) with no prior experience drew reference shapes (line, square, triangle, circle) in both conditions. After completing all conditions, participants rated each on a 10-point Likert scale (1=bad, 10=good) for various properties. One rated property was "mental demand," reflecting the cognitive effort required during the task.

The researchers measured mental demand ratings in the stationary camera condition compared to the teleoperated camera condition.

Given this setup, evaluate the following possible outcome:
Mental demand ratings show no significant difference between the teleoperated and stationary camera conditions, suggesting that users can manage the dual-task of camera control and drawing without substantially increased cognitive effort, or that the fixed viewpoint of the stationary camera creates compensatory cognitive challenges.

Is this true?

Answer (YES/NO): NO